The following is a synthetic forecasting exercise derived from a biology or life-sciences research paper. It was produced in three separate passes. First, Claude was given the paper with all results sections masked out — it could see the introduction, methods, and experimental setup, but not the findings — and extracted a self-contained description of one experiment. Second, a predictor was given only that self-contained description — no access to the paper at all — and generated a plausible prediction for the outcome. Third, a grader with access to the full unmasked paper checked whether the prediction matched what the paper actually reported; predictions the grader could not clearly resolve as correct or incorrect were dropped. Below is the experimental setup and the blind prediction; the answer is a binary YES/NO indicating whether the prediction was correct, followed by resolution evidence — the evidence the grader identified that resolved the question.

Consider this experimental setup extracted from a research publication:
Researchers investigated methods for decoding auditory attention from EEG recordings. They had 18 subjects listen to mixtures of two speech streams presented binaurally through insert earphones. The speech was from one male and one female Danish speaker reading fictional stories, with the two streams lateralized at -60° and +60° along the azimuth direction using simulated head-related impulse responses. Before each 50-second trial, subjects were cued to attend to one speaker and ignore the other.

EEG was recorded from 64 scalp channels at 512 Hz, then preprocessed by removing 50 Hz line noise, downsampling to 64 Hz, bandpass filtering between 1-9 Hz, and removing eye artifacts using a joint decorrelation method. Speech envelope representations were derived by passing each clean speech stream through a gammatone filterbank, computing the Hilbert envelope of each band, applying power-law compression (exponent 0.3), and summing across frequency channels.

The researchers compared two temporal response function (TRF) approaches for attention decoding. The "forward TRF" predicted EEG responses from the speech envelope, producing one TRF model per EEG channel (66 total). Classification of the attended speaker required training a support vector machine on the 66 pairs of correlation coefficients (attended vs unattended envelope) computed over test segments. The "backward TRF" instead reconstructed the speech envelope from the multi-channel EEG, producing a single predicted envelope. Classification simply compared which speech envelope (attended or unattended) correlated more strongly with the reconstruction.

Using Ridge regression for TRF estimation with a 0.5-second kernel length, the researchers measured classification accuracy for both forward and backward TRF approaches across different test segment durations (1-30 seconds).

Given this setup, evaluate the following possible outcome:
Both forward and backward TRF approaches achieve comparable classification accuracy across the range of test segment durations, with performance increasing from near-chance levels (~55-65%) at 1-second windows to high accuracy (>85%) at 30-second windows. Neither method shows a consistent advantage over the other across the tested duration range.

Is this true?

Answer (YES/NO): NO